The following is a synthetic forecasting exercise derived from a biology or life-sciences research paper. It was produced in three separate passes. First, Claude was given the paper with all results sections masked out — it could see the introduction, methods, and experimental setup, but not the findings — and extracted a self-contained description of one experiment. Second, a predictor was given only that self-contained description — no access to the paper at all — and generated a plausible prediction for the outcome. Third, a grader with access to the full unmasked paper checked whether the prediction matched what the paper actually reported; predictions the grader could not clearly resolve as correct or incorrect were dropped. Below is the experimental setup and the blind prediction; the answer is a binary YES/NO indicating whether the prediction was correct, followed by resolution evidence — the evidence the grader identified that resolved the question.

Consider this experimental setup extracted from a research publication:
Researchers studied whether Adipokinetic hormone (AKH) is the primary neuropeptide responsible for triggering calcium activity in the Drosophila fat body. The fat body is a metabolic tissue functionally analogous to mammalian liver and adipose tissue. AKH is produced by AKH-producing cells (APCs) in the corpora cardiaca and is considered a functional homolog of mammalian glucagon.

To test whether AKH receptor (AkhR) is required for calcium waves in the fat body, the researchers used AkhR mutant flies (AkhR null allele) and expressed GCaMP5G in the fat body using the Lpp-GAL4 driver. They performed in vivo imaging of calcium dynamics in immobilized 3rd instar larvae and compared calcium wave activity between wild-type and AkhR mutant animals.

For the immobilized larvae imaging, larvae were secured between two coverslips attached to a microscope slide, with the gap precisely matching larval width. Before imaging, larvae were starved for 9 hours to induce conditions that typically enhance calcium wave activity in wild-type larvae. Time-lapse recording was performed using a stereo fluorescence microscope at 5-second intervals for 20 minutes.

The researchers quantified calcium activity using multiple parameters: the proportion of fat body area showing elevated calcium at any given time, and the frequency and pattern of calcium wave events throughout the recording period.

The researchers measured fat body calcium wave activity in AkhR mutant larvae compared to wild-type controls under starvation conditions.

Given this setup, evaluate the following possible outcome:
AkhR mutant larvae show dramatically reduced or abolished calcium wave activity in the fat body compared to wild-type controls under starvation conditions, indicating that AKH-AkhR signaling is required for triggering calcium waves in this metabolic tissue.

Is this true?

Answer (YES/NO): YES